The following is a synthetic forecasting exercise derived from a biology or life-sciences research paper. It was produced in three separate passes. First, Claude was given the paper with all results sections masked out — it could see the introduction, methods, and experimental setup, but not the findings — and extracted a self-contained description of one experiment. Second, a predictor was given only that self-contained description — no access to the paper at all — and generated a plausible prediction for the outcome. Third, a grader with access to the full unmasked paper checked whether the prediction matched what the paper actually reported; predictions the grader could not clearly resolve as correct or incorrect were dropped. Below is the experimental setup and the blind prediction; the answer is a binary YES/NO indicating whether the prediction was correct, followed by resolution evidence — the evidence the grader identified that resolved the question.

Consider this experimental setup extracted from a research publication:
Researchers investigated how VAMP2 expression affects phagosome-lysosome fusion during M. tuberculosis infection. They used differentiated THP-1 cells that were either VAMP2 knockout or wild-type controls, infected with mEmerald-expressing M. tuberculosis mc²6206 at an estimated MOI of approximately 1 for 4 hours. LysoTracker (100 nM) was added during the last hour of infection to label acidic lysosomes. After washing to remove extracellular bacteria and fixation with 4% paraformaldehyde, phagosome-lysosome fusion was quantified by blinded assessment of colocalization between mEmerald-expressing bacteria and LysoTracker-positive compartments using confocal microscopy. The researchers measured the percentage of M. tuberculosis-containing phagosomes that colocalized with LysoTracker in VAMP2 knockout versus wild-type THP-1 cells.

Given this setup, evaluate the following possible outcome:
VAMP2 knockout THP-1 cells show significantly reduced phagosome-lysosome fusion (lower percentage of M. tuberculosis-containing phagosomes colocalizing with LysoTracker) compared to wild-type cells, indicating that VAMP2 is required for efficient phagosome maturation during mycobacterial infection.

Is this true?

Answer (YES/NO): NO